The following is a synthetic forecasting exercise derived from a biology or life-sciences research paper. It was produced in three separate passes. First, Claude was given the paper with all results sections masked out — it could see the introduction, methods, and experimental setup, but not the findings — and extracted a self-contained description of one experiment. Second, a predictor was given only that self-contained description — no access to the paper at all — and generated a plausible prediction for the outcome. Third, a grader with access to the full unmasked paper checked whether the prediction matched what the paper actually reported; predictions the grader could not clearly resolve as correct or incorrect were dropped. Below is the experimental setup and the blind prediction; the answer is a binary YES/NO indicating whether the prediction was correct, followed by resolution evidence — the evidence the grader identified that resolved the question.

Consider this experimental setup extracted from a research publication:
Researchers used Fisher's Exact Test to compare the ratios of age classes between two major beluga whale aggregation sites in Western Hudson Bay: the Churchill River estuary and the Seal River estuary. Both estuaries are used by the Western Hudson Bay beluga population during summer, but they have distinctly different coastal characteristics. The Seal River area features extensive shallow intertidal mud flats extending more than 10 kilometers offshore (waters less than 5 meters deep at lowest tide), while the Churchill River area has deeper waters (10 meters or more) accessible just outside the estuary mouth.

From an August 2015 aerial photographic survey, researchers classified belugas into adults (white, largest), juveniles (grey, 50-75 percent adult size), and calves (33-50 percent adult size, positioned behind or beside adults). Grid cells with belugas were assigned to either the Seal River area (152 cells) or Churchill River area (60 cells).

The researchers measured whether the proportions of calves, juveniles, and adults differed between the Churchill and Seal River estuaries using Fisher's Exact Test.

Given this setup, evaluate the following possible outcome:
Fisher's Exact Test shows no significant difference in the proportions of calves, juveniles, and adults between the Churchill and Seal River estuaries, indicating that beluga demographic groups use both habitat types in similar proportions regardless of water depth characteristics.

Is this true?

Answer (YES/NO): YES